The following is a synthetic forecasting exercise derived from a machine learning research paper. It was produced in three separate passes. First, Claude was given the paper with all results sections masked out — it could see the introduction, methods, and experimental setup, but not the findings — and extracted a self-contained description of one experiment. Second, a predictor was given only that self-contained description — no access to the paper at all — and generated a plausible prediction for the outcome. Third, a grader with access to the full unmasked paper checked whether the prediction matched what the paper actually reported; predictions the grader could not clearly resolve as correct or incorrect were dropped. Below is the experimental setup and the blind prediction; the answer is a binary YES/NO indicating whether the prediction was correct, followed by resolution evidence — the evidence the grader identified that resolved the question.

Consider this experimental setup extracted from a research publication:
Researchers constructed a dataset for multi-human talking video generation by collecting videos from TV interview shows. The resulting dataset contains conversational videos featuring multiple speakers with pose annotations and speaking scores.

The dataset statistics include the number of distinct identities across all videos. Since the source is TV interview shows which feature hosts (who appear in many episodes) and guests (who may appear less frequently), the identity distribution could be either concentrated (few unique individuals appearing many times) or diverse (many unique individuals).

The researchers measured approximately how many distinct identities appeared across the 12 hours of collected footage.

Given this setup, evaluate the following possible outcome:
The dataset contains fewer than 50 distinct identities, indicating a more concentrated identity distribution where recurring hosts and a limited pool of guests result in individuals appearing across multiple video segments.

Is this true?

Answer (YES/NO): NO